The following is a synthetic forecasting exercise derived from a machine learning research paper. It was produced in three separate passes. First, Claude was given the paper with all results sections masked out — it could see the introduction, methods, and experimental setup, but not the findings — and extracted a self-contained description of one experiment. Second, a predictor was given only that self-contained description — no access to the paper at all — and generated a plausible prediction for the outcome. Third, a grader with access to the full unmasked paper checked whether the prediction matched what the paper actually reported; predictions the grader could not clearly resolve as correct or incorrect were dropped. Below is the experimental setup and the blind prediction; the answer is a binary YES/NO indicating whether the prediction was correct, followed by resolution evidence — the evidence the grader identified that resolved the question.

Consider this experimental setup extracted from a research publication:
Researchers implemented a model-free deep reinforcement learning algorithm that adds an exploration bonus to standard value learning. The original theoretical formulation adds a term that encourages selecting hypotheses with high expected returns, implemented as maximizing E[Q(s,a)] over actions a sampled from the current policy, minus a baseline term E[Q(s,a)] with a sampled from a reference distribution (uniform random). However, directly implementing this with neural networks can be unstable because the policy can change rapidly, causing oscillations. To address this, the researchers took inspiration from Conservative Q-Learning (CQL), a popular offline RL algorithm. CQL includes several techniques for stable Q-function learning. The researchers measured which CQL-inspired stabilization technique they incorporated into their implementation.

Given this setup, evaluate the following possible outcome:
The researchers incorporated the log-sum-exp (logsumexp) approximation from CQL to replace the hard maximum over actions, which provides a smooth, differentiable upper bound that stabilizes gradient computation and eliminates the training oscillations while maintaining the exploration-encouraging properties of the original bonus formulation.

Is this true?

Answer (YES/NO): NO